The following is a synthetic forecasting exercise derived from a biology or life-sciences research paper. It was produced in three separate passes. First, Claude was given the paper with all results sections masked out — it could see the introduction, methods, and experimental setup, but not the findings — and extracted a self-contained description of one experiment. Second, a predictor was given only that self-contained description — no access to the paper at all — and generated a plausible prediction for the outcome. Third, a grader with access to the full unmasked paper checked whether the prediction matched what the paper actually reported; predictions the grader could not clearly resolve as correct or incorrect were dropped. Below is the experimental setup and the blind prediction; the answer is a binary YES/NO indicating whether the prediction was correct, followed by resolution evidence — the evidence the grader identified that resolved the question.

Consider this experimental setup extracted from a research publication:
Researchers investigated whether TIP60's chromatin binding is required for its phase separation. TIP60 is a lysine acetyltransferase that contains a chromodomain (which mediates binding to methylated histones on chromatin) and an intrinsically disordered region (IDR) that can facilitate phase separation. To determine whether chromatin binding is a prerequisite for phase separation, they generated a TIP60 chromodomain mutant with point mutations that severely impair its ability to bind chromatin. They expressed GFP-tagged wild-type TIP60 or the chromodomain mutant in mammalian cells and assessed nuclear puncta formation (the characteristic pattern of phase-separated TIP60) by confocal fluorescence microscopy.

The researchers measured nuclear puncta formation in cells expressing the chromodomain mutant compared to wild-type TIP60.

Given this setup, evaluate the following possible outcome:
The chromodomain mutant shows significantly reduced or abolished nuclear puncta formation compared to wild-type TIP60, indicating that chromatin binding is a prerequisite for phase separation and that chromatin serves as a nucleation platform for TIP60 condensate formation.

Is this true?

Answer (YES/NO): YES